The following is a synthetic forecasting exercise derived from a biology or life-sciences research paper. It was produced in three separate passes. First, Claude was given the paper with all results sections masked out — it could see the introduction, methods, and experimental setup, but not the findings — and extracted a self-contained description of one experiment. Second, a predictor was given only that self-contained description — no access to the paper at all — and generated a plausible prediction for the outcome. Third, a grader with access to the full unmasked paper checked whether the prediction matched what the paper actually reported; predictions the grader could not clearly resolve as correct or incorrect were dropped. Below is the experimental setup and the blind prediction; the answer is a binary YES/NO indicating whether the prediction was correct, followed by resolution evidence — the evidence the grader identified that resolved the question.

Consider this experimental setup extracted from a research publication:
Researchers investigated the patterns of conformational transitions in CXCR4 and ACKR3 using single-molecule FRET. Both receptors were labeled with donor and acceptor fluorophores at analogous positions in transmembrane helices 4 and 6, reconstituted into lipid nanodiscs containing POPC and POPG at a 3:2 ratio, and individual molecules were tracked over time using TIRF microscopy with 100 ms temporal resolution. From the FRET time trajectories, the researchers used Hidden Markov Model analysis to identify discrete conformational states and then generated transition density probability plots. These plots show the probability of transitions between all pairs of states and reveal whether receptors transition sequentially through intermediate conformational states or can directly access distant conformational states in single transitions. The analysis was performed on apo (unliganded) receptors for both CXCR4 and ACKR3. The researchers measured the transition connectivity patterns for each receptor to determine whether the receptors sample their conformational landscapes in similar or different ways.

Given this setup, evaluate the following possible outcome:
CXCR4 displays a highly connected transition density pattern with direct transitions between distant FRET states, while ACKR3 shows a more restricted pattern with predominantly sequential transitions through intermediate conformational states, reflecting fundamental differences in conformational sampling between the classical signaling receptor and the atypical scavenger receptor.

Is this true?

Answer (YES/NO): NO